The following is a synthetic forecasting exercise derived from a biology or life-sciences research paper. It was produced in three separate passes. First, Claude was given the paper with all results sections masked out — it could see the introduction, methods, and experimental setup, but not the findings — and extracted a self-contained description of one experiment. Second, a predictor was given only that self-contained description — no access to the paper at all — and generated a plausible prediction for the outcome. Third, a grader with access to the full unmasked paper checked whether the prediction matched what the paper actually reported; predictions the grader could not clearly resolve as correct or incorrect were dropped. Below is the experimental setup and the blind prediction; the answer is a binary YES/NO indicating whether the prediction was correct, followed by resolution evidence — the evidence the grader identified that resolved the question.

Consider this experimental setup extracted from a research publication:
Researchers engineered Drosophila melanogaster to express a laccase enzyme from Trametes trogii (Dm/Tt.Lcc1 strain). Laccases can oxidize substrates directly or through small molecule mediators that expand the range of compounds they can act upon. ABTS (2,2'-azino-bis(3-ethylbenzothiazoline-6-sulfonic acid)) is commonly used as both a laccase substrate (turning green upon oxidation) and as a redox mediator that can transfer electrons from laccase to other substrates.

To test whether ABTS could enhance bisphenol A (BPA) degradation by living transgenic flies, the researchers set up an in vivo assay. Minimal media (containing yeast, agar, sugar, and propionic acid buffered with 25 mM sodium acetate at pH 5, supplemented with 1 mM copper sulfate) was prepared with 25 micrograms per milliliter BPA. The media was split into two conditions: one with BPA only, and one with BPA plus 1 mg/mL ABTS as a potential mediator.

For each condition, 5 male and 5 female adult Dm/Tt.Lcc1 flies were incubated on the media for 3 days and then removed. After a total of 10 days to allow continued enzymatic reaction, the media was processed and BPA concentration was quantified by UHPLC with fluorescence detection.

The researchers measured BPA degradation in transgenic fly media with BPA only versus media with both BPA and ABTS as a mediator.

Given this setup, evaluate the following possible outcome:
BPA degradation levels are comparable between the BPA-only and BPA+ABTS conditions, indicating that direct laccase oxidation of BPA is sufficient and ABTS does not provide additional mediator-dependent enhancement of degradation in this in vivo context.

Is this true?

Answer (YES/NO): NO